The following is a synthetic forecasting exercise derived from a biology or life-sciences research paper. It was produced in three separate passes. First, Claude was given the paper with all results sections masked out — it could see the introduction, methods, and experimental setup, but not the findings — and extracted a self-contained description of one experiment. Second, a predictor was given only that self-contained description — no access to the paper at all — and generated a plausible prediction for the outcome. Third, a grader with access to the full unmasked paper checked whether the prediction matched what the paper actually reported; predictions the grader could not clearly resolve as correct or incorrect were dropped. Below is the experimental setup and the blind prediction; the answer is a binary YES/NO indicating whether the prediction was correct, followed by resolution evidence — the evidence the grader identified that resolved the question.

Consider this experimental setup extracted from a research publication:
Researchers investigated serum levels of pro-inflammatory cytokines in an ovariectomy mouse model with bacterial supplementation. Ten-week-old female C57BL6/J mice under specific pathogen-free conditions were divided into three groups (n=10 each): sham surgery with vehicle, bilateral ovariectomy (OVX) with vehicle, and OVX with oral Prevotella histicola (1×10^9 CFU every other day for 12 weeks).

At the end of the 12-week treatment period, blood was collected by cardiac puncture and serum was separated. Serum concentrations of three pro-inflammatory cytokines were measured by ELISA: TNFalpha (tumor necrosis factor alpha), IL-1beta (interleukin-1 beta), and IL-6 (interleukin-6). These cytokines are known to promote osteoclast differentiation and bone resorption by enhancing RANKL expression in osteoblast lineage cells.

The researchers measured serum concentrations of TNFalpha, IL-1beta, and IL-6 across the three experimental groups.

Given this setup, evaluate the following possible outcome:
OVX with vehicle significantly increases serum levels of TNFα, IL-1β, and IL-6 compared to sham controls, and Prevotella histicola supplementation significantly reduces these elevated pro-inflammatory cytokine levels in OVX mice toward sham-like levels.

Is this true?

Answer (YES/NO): NO